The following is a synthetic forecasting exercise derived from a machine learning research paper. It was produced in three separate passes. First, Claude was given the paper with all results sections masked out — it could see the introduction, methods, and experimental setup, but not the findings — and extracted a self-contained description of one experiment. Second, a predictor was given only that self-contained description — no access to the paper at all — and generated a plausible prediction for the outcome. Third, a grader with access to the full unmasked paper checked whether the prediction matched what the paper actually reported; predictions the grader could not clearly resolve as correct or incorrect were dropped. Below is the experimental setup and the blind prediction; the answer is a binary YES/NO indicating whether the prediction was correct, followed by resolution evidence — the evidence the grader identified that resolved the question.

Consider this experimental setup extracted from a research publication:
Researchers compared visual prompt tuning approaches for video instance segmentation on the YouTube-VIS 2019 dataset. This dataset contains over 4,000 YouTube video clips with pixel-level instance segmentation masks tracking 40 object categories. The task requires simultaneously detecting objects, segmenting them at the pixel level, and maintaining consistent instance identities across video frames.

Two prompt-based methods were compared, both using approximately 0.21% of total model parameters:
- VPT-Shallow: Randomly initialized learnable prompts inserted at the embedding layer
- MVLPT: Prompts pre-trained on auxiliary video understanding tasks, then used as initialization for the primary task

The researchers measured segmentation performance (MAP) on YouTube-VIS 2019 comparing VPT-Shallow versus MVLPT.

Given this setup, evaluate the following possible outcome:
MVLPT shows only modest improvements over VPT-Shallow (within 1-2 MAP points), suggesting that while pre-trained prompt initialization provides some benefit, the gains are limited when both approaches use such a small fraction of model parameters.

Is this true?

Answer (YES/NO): NO